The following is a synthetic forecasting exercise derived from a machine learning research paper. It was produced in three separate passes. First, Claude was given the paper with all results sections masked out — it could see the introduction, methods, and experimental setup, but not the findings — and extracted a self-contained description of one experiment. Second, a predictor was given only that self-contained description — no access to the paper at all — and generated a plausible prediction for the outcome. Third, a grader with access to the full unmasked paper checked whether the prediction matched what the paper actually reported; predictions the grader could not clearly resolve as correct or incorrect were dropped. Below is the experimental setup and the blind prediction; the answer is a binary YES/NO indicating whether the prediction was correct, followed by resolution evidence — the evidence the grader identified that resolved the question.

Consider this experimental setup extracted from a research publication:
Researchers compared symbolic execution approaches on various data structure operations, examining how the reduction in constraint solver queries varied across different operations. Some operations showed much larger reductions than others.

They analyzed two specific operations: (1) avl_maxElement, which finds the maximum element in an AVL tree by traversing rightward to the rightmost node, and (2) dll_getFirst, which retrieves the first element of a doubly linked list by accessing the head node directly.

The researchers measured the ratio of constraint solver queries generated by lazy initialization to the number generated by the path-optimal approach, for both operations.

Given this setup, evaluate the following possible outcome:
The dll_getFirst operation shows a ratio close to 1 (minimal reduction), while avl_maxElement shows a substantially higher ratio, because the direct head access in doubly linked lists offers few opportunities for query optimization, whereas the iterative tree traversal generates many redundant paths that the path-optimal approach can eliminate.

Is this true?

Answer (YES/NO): NO